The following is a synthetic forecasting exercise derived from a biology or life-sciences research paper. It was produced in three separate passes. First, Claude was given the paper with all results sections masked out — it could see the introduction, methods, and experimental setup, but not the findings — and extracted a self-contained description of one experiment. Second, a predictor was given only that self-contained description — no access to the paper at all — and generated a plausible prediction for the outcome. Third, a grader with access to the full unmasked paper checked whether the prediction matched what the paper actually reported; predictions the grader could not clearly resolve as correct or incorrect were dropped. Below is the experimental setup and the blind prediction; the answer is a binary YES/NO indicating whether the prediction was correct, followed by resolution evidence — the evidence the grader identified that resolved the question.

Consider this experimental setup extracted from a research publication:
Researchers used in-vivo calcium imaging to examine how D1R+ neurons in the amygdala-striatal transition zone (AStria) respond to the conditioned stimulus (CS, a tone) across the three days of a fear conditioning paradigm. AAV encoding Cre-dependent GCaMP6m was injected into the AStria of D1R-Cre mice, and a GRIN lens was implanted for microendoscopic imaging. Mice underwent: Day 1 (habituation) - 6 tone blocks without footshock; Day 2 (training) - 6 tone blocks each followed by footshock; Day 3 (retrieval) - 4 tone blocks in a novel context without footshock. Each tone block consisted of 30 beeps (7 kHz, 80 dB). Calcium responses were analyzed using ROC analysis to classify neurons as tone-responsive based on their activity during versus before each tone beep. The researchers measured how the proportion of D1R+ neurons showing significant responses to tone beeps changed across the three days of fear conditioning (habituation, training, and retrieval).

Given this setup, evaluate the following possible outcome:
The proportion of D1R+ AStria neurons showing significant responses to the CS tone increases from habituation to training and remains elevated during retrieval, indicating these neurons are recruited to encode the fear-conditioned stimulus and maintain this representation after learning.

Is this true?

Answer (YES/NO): NO